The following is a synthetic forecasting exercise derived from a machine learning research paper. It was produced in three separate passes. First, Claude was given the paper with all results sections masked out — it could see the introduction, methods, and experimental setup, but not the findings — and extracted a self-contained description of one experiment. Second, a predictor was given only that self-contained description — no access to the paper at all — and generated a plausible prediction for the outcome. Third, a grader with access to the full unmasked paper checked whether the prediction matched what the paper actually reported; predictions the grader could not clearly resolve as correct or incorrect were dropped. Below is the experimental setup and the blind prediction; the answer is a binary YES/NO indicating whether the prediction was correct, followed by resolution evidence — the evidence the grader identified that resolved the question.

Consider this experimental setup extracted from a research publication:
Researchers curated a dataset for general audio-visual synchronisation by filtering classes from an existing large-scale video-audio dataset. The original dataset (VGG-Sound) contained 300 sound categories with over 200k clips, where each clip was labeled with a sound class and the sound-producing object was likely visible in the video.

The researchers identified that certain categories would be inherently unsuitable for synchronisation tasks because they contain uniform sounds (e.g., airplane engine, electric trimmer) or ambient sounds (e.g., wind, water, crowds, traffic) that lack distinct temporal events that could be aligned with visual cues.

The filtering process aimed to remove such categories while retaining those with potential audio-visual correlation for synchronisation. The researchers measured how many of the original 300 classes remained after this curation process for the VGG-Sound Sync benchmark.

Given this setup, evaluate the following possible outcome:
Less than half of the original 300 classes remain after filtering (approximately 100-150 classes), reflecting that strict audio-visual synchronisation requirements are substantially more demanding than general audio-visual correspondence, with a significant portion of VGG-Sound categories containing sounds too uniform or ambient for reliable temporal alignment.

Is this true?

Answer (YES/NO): NO